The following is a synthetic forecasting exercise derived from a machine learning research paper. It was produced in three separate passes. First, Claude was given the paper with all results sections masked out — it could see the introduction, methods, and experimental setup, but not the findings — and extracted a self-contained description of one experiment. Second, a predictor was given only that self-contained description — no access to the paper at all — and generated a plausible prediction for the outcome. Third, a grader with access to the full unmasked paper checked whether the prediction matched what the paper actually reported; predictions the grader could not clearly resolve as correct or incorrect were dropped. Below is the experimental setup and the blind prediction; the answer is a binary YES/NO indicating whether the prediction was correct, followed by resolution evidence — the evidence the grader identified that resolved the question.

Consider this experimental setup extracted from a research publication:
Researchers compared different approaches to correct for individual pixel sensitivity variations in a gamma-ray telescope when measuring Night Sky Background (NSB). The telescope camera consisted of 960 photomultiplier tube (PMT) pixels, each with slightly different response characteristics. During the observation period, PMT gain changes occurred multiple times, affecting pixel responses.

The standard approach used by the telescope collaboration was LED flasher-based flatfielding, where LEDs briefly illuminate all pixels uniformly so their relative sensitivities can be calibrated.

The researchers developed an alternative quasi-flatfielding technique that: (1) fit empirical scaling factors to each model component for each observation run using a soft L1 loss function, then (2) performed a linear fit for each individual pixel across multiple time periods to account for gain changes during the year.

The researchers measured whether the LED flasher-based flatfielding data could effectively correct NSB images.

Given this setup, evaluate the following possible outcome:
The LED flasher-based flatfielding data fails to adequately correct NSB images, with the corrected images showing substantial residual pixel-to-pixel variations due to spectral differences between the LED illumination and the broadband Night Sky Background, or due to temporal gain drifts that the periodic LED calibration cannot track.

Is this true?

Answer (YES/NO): NO